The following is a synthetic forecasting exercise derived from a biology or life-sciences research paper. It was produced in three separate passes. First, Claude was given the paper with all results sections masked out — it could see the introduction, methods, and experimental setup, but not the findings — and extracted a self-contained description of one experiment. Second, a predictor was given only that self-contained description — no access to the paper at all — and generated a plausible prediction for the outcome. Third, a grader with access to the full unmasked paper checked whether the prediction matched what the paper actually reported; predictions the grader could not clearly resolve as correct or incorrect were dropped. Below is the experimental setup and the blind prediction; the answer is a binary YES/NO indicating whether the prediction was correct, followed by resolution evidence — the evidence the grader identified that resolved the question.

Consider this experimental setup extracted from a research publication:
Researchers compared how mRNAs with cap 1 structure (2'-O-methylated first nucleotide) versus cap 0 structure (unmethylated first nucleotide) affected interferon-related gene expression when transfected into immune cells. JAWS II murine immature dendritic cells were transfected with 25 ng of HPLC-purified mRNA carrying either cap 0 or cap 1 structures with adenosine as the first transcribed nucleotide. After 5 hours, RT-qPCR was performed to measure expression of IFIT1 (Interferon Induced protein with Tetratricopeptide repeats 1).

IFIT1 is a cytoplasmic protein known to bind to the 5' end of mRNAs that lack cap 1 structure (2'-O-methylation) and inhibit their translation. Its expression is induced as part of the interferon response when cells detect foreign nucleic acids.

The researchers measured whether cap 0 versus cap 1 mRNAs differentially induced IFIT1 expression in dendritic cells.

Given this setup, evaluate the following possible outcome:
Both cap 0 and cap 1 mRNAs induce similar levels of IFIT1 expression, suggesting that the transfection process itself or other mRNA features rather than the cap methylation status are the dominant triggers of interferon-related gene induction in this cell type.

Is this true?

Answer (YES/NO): NO